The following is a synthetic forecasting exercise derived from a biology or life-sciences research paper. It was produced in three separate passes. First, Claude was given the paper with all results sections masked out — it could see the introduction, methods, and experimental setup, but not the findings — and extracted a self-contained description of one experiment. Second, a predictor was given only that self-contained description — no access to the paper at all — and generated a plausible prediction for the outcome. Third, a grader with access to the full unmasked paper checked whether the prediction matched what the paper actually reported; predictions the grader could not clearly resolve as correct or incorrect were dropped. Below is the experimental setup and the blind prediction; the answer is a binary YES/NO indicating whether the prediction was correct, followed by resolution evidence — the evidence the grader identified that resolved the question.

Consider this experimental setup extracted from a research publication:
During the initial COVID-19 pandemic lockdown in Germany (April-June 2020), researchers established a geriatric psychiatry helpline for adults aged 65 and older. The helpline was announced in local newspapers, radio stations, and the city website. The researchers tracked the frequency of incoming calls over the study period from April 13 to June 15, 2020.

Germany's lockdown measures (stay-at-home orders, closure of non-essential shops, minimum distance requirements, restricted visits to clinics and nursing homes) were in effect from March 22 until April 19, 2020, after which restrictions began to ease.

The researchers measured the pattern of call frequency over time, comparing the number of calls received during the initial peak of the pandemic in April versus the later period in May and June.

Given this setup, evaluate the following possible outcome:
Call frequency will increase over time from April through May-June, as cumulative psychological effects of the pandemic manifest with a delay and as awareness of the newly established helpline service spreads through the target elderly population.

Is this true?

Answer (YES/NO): NO